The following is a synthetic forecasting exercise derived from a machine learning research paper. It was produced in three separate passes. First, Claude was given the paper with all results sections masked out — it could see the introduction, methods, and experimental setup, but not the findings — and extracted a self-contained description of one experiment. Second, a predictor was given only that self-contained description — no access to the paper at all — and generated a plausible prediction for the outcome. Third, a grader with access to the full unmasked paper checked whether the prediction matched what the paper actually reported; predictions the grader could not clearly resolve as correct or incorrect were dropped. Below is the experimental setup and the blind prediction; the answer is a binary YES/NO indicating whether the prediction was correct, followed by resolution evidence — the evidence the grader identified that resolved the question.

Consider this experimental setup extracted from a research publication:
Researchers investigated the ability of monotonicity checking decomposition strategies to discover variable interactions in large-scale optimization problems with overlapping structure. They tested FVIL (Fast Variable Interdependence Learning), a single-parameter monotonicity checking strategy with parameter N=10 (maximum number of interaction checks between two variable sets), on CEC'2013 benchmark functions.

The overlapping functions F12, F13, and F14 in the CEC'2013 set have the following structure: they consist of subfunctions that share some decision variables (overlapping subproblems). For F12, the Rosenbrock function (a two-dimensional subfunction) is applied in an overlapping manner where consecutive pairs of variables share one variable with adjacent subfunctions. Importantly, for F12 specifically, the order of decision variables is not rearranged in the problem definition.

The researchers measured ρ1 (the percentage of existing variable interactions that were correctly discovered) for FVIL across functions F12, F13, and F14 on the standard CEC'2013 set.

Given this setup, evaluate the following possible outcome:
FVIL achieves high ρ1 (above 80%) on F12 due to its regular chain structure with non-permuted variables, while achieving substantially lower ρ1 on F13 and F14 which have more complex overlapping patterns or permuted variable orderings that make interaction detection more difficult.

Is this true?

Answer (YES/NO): NO